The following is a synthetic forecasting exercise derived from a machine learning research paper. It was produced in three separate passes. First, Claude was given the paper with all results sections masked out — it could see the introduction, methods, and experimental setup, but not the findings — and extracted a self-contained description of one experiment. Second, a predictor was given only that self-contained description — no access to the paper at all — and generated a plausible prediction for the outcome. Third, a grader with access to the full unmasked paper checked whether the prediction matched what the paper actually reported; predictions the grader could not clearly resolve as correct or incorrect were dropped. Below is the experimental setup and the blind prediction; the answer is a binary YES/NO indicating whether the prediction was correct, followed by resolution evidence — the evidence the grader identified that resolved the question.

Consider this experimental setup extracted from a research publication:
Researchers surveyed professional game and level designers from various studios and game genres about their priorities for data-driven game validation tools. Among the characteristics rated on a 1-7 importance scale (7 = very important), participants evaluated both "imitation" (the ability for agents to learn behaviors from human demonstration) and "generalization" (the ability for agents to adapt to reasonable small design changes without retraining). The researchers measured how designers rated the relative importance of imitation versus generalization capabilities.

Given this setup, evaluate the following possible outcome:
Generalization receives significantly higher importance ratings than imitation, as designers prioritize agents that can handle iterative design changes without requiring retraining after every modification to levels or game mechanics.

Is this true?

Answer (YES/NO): YES